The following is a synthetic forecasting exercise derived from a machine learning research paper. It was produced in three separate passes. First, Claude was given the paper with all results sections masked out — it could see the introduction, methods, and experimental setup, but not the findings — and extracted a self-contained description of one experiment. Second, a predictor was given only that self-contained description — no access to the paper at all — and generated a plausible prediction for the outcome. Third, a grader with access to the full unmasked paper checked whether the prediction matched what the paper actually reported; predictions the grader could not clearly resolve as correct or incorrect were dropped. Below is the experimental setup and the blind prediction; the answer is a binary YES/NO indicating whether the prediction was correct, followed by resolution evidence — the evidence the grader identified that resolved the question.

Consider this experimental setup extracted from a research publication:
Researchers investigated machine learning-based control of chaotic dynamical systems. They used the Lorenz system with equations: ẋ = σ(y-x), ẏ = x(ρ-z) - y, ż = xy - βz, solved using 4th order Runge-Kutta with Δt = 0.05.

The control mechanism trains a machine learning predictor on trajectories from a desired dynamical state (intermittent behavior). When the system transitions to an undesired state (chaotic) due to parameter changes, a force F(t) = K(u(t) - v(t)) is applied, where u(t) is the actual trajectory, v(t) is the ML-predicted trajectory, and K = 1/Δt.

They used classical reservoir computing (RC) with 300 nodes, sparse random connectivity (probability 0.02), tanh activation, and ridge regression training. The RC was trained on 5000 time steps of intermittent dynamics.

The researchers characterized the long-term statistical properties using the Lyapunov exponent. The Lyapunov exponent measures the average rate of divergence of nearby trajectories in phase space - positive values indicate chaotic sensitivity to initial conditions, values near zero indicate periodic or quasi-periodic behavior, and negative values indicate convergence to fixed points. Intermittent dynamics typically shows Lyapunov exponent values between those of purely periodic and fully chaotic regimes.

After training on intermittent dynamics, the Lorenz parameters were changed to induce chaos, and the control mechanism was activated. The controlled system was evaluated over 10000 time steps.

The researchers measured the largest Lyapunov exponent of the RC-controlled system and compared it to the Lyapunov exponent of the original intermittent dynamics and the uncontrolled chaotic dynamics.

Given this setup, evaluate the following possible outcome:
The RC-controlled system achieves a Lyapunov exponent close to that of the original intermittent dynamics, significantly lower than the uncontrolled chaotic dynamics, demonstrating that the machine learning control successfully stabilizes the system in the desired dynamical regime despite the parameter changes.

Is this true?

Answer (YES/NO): YES